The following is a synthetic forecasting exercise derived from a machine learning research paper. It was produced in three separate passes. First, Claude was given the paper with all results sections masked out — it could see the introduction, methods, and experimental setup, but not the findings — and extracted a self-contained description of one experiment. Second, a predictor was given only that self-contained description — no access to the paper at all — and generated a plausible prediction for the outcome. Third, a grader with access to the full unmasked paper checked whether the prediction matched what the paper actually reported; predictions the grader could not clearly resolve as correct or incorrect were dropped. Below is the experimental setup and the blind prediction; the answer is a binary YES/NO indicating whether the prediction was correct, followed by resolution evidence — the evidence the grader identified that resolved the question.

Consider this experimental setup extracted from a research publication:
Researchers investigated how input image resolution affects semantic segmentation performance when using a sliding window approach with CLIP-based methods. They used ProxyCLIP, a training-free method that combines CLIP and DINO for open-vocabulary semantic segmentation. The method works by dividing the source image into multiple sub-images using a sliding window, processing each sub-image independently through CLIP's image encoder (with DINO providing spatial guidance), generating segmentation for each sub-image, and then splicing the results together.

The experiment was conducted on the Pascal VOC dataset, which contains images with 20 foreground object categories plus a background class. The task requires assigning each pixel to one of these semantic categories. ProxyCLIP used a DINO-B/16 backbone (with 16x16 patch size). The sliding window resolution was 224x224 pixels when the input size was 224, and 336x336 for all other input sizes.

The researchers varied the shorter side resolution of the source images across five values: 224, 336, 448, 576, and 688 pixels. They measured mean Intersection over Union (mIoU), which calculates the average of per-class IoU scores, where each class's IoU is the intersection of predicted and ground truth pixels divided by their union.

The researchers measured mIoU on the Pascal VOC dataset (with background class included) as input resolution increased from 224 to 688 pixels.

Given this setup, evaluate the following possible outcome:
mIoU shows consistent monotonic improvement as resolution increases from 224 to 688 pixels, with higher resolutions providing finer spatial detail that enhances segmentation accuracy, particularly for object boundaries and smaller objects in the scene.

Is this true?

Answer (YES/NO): NO